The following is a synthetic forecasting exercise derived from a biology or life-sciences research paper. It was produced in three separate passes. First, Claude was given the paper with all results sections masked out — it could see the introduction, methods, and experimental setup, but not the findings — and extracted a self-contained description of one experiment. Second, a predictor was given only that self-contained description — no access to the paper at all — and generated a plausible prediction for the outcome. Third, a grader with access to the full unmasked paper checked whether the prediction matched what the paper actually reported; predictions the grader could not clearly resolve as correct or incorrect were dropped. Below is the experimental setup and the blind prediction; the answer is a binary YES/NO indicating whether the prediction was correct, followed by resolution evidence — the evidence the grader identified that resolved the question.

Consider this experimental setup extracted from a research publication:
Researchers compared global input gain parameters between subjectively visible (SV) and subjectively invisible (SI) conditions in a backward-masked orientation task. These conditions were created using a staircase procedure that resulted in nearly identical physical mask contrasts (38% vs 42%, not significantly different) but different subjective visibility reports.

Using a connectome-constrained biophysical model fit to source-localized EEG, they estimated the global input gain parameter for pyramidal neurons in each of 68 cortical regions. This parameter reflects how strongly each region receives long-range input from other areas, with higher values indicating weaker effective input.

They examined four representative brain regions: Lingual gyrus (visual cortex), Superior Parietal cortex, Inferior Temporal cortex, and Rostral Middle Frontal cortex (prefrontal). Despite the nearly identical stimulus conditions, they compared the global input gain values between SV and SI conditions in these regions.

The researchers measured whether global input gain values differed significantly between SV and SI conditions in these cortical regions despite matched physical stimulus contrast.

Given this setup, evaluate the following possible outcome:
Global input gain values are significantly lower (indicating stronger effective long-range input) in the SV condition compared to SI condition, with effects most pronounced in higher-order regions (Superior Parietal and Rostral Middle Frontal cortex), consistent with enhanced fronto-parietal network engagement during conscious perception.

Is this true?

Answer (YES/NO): NO